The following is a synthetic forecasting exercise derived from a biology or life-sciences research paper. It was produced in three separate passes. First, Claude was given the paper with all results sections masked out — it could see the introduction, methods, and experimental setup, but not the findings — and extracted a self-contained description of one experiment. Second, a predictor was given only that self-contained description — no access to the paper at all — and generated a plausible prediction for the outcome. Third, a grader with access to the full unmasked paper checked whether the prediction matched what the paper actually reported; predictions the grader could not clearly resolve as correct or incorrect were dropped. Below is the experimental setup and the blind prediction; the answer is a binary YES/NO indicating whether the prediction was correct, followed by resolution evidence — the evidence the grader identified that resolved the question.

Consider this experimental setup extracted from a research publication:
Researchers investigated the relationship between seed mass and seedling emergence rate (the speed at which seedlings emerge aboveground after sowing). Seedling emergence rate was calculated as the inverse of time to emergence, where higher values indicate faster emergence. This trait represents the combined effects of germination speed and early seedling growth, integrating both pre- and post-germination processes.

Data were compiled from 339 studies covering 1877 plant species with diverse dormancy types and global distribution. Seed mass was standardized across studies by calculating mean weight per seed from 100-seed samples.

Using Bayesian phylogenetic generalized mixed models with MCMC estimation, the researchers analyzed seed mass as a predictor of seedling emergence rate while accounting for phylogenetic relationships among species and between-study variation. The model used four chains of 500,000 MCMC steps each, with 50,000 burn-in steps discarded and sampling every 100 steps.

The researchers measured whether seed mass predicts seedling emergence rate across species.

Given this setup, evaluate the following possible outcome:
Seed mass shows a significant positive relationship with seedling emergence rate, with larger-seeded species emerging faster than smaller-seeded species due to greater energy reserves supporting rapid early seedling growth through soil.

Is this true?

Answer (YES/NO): NO